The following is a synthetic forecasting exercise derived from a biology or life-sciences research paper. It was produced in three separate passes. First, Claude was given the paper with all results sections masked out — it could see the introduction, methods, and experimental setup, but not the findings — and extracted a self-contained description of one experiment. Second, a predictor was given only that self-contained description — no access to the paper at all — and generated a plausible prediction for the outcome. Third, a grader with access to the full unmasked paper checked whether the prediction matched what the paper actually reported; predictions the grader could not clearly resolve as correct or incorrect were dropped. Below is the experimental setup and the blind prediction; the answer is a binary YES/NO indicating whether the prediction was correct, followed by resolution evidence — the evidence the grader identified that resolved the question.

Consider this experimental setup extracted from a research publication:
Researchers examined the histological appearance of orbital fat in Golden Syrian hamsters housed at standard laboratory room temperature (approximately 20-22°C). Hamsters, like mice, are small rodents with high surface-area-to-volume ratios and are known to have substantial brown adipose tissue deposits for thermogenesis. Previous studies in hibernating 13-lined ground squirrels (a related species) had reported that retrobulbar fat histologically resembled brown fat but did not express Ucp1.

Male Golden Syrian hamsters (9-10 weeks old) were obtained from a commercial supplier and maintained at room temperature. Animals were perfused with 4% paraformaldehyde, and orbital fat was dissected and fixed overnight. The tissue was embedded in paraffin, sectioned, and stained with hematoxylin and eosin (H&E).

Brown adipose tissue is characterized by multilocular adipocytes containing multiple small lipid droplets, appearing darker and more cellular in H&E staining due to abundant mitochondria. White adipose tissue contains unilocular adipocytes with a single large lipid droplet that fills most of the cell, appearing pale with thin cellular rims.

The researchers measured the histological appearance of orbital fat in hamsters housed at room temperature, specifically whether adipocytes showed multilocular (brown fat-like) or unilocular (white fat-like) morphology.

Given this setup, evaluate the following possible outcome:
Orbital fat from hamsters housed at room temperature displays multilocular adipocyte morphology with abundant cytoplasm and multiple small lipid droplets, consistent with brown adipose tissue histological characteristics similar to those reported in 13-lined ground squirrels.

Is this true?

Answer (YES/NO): YES